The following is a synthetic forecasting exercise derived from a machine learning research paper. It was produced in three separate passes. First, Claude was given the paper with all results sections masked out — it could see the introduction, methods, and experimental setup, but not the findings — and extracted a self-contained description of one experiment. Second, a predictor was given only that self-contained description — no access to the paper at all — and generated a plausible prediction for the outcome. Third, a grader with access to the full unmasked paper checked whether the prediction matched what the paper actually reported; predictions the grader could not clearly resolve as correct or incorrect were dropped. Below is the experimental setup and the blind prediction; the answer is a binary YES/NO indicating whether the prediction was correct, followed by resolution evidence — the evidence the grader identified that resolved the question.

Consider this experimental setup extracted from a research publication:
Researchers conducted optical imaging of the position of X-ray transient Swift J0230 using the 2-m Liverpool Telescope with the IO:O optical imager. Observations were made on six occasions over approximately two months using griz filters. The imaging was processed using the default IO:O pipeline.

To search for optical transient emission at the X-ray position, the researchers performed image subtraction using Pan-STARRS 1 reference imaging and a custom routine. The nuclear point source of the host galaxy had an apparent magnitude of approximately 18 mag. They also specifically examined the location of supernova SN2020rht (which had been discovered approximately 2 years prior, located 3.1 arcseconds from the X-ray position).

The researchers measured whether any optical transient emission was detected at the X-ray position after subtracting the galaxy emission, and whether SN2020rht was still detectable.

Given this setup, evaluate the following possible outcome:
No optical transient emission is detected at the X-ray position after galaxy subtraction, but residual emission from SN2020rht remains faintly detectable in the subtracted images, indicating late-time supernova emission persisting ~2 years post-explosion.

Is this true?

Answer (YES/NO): NO